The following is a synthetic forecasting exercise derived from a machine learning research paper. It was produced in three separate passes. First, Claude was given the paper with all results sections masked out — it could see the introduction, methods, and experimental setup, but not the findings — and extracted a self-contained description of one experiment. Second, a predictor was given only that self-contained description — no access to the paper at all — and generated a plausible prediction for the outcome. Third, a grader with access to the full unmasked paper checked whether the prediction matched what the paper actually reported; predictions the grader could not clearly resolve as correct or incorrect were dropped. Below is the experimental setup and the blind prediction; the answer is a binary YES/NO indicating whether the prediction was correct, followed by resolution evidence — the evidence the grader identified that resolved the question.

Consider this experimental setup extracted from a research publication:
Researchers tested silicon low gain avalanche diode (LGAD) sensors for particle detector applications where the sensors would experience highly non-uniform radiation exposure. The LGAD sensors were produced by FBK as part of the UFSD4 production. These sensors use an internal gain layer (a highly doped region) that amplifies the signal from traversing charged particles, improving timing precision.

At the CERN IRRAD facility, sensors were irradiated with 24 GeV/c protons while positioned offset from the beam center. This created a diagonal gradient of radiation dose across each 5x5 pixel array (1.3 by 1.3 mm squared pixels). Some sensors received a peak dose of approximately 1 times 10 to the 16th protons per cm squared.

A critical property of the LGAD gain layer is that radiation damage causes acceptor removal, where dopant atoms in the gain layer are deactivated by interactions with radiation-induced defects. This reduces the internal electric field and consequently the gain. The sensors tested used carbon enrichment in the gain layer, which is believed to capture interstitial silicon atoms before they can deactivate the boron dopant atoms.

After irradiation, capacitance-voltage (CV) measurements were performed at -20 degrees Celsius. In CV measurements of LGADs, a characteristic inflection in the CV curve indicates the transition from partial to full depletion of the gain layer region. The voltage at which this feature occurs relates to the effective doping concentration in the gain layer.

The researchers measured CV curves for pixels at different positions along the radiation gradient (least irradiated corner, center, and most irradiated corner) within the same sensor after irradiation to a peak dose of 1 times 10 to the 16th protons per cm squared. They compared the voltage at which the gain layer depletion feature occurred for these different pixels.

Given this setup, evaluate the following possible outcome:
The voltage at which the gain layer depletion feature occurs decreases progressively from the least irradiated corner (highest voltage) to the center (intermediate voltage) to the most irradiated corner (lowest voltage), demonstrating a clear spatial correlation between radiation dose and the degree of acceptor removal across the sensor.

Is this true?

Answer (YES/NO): YES